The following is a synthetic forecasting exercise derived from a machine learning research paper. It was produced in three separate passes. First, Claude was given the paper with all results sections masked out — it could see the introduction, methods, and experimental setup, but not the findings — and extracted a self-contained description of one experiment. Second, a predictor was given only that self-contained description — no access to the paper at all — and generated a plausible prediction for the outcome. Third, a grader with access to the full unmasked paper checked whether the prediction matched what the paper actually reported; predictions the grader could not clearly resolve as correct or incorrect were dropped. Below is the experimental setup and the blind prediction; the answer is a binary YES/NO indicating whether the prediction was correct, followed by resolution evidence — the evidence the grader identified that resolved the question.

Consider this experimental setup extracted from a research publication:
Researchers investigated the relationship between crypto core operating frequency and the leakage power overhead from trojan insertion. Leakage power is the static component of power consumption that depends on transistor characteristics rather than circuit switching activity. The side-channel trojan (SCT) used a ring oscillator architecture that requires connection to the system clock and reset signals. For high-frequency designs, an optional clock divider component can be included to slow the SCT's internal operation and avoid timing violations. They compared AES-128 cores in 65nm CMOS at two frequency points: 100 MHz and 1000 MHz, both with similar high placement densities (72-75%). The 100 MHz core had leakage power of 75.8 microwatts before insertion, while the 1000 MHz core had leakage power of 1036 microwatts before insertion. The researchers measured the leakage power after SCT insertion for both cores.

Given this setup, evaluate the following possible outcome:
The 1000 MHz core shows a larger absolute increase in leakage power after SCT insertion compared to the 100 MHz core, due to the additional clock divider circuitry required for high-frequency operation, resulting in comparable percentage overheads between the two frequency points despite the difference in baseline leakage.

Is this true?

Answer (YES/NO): NO